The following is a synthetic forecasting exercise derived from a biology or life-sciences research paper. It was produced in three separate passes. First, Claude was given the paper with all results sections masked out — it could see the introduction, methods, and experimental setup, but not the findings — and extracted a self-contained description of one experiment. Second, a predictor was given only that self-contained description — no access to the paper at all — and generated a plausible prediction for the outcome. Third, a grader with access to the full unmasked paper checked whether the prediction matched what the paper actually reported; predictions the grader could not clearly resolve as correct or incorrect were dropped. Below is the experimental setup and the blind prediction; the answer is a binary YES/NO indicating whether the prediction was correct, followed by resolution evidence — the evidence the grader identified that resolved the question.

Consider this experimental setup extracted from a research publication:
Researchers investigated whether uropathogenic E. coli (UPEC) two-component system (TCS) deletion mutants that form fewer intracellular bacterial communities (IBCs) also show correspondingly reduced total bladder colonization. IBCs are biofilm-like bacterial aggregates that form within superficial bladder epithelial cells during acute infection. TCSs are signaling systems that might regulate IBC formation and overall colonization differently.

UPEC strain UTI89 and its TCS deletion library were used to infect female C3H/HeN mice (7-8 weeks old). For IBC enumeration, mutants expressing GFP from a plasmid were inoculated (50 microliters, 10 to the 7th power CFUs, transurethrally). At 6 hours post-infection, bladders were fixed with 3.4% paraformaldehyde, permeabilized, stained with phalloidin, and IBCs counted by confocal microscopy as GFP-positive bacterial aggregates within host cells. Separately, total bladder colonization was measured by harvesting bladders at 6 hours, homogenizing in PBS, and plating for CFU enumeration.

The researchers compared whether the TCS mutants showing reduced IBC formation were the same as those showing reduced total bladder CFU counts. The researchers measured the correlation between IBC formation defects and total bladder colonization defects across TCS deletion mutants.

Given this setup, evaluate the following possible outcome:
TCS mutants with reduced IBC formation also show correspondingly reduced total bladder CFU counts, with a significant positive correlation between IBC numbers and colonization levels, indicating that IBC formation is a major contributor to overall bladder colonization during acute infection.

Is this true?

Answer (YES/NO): YES